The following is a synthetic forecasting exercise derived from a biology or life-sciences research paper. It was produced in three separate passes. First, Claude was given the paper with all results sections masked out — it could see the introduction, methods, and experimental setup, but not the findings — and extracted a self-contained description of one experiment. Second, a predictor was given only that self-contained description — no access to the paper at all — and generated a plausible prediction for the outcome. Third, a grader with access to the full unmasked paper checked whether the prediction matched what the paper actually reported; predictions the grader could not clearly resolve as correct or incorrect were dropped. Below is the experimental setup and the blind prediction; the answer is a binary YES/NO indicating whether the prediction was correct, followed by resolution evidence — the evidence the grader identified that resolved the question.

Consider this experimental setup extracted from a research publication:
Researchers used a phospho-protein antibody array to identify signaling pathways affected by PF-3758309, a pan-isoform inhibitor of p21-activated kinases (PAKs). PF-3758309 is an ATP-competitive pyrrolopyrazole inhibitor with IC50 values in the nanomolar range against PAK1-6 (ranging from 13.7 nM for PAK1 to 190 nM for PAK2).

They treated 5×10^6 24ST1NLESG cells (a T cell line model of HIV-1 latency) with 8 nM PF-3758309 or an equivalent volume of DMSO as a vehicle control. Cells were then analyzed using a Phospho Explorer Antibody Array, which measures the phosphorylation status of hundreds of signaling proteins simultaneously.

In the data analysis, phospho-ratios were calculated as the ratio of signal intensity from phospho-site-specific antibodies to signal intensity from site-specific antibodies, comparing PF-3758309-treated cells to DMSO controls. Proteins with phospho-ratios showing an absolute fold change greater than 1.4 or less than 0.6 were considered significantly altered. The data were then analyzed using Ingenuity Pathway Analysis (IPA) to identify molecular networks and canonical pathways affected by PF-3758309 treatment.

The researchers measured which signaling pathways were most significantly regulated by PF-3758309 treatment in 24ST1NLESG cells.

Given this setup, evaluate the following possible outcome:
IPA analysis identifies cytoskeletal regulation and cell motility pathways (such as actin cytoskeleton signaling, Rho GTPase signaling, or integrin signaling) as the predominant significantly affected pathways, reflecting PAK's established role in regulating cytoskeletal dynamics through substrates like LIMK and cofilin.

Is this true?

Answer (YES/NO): NO